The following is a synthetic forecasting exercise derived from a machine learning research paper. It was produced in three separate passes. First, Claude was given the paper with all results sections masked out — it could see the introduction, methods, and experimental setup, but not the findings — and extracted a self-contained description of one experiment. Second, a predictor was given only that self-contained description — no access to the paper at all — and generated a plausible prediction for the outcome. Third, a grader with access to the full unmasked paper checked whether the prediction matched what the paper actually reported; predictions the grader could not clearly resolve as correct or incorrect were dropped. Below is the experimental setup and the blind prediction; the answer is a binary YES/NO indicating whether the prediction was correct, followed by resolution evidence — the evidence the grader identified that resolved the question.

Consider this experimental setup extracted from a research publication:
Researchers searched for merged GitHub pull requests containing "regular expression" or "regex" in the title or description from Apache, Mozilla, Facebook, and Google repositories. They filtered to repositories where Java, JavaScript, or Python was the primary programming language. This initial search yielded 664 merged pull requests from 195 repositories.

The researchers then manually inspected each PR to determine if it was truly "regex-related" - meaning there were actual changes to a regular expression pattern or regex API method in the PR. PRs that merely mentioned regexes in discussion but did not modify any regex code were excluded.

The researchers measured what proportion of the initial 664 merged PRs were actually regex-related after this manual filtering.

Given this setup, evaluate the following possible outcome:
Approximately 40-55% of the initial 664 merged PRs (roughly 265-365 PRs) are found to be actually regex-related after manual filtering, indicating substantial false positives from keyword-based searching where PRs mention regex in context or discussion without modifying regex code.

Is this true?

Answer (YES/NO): YES